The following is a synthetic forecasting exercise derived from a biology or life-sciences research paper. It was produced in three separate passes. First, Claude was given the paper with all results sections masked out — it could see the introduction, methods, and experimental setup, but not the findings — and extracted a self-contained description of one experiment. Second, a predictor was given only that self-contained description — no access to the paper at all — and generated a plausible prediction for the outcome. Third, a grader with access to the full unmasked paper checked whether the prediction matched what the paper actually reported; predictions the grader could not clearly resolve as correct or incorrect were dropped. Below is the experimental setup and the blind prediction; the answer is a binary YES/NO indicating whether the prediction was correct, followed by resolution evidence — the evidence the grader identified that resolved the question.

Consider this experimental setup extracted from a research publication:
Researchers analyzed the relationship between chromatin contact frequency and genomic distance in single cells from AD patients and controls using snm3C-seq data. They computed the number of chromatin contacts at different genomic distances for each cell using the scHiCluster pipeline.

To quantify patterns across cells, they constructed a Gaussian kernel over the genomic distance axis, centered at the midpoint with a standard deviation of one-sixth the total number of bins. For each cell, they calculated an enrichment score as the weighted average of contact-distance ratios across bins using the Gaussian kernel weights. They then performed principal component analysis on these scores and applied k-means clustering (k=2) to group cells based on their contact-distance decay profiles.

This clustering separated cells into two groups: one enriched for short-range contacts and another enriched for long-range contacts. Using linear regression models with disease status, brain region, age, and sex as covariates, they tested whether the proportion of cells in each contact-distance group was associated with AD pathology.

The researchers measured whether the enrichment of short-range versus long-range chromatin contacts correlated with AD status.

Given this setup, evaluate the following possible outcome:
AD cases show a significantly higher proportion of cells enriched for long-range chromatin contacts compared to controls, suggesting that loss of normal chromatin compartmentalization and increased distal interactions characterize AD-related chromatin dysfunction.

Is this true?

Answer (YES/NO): NO